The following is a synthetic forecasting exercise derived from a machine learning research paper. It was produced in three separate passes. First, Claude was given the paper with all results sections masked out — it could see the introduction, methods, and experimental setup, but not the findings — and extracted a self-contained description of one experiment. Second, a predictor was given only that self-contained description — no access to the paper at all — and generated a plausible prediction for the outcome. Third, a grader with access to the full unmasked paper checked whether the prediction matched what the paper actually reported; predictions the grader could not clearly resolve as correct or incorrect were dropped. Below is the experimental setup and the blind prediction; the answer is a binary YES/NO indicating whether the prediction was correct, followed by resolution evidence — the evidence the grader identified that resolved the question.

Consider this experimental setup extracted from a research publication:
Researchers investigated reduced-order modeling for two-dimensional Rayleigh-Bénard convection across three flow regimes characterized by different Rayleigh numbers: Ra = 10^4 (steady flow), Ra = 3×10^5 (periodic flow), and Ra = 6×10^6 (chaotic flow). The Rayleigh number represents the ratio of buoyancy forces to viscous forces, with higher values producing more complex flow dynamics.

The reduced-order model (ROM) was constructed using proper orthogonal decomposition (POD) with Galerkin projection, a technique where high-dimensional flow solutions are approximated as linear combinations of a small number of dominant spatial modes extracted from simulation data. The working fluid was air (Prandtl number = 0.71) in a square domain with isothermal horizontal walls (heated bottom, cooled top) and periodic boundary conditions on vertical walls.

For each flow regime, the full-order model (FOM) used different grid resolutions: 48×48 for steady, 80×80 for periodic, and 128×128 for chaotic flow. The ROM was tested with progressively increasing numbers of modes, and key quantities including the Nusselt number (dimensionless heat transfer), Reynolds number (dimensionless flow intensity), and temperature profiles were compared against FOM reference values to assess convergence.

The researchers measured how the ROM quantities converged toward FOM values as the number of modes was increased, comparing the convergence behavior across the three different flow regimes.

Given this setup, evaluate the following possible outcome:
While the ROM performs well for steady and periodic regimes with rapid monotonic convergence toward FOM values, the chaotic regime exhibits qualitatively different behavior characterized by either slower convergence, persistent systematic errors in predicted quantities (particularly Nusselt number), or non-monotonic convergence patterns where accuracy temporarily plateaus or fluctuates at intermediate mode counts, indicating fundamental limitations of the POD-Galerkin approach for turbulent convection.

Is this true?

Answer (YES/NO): YES